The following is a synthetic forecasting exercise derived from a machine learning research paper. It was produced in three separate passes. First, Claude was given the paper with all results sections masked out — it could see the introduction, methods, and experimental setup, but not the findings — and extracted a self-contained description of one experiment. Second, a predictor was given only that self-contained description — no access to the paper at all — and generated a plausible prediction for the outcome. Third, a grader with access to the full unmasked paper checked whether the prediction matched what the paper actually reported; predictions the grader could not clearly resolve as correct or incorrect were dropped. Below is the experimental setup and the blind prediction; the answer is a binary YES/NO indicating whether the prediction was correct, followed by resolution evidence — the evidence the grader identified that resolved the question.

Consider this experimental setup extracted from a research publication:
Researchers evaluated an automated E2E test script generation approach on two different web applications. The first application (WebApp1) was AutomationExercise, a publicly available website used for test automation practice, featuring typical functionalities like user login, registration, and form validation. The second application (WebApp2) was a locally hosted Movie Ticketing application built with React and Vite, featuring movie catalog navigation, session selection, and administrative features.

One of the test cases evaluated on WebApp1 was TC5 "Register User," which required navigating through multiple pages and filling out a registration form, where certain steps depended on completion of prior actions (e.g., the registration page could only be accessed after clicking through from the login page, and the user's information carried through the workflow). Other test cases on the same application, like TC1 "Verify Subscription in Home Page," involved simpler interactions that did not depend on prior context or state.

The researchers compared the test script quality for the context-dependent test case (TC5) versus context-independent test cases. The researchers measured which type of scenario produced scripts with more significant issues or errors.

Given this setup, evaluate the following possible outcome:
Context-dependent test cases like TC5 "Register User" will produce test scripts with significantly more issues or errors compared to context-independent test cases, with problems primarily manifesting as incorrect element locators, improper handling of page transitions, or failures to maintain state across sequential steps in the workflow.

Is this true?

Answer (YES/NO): YES